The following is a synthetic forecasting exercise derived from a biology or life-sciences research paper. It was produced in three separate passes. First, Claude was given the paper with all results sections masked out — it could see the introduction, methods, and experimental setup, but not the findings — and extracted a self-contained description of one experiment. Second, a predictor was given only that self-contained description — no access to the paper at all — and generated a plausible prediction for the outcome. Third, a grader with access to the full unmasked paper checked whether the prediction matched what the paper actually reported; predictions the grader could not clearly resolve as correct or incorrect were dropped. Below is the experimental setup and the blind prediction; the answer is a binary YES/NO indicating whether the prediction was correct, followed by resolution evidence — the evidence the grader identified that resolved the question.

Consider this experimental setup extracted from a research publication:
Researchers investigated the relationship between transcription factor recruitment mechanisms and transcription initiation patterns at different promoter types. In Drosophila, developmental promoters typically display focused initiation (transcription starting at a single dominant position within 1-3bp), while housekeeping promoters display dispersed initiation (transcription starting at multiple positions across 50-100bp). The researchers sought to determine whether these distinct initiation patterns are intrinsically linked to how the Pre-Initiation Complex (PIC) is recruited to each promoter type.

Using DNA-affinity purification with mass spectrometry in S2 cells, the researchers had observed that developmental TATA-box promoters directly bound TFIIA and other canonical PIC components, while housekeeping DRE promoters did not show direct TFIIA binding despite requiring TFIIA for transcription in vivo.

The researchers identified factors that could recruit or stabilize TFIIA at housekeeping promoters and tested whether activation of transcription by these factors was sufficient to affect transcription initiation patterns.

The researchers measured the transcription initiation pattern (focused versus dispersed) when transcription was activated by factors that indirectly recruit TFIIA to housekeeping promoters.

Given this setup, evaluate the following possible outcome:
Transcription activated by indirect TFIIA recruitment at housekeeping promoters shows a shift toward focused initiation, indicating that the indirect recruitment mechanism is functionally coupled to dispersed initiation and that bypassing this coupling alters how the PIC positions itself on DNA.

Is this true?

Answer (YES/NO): NO